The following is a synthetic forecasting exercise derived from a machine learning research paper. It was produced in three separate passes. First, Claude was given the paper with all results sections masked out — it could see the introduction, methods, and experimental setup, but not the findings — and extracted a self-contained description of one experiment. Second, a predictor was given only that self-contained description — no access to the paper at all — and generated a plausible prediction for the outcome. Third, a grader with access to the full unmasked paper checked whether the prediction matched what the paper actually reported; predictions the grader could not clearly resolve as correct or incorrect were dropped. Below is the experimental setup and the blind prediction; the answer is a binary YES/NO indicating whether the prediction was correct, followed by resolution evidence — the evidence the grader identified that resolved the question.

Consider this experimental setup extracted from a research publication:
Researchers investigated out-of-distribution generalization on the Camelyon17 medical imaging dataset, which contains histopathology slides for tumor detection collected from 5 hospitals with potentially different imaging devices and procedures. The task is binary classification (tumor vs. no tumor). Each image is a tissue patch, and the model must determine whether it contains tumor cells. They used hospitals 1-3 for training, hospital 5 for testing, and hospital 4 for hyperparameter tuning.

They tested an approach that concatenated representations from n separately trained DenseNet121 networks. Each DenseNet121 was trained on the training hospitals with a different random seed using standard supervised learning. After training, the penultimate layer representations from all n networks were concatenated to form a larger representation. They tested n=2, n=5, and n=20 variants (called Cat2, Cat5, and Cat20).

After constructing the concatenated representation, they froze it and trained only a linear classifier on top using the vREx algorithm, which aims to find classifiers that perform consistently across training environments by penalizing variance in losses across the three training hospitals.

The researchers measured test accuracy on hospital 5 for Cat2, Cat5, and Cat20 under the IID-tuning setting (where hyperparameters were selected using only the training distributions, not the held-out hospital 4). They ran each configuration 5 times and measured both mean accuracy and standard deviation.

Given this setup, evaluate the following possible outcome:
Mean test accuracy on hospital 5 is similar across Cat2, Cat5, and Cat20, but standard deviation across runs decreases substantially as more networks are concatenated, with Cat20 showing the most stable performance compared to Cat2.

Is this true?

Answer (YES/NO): NO